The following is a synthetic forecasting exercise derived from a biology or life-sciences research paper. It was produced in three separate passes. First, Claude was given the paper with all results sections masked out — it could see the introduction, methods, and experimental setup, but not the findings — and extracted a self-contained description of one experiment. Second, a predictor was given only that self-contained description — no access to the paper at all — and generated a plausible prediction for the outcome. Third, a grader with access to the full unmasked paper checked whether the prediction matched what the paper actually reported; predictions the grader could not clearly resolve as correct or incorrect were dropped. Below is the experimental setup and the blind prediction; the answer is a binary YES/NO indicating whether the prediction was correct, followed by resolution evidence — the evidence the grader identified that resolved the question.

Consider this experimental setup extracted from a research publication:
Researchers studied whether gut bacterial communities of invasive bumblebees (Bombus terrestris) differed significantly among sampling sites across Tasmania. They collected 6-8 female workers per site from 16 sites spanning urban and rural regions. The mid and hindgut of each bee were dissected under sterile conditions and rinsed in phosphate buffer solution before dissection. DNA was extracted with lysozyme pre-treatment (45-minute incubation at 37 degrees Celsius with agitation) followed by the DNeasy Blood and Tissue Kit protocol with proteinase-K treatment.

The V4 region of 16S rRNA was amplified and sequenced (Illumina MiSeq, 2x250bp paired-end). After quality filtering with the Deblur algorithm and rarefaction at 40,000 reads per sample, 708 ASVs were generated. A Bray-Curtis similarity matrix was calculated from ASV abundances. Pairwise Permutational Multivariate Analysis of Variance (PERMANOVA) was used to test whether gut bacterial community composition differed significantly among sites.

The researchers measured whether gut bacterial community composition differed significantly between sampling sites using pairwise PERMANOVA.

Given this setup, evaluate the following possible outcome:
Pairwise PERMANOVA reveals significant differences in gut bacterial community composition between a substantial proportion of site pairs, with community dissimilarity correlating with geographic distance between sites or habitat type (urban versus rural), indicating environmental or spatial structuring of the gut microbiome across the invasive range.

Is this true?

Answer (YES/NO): NO